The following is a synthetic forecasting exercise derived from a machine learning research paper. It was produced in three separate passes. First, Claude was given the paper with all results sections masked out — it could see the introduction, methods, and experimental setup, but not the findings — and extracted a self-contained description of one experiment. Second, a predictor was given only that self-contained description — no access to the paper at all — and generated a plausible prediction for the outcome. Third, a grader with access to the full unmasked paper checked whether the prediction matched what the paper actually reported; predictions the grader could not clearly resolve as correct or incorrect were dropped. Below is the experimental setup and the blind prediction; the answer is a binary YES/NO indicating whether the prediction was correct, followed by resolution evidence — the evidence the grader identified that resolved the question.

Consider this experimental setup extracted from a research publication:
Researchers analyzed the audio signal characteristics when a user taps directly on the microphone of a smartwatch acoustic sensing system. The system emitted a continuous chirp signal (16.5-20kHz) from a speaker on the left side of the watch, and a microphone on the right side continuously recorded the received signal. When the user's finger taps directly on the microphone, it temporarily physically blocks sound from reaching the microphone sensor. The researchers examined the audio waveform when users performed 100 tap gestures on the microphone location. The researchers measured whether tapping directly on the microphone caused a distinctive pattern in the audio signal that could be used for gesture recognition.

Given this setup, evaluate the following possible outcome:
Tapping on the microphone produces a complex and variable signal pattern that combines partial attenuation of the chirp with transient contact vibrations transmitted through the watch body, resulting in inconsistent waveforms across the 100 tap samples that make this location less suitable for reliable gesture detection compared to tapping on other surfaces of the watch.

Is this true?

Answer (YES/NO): NO